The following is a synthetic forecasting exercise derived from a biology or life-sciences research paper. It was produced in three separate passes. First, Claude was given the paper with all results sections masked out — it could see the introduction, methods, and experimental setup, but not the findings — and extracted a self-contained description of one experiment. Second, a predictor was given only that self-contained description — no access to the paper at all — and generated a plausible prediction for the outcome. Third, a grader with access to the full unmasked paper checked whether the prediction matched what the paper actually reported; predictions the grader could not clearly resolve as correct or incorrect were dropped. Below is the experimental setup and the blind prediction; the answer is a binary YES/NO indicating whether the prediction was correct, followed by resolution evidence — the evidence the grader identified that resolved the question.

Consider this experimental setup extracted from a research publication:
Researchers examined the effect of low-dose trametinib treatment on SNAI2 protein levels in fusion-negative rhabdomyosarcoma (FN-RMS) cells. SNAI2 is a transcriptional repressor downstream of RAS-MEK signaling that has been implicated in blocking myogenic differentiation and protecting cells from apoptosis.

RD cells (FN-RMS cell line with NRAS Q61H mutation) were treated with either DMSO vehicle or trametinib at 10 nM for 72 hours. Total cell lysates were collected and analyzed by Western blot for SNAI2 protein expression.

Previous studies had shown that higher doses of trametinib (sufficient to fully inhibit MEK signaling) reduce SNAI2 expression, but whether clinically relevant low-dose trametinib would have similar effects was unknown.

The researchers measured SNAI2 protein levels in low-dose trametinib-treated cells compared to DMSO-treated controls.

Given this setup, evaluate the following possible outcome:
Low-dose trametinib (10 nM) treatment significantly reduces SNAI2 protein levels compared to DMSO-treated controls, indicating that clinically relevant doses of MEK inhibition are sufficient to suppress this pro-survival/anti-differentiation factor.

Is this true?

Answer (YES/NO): YES